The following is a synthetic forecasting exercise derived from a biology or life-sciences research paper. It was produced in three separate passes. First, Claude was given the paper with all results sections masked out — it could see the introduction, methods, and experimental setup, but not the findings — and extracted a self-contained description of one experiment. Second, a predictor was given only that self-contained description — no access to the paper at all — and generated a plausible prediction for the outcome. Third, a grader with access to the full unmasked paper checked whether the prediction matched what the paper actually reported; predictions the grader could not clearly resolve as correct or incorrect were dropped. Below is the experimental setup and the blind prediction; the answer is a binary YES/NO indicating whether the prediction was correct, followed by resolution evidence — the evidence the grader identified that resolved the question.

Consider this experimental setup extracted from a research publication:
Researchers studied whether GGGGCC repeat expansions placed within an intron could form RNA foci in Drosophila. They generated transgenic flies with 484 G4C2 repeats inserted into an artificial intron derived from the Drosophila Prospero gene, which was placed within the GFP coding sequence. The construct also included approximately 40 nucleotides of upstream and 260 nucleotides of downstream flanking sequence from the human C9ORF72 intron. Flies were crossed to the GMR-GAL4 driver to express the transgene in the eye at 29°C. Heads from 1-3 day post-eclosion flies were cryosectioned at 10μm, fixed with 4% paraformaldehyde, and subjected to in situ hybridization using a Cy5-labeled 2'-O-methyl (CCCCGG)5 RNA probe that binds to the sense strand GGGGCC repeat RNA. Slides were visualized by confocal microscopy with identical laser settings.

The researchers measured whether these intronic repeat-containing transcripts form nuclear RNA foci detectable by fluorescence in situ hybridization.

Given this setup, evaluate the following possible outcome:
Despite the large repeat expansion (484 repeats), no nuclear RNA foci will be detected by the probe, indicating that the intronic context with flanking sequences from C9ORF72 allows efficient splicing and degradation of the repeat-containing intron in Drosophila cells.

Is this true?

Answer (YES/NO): NO